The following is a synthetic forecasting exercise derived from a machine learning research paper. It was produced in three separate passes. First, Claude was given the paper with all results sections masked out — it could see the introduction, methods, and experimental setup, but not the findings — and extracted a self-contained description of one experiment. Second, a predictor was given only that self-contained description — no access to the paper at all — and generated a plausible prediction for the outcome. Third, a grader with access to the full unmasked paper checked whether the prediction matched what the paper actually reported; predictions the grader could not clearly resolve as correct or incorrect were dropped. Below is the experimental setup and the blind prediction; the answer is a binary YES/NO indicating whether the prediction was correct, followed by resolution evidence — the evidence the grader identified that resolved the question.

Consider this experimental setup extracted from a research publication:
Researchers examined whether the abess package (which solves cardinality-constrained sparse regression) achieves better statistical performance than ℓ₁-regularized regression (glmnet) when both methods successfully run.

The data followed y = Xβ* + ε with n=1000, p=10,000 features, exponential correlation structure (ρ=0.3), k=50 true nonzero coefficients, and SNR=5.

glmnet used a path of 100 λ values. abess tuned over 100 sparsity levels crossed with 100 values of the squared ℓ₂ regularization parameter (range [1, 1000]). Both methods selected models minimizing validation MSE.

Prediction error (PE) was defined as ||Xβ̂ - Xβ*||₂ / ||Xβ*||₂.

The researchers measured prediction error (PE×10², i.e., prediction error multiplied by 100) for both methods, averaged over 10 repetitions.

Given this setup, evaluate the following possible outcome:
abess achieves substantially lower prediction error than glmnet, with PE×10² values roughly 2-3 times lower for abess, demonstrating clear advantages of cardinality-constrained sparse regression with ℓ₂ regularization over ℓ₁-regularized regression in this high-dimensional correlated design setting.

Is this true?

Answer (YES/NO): NO